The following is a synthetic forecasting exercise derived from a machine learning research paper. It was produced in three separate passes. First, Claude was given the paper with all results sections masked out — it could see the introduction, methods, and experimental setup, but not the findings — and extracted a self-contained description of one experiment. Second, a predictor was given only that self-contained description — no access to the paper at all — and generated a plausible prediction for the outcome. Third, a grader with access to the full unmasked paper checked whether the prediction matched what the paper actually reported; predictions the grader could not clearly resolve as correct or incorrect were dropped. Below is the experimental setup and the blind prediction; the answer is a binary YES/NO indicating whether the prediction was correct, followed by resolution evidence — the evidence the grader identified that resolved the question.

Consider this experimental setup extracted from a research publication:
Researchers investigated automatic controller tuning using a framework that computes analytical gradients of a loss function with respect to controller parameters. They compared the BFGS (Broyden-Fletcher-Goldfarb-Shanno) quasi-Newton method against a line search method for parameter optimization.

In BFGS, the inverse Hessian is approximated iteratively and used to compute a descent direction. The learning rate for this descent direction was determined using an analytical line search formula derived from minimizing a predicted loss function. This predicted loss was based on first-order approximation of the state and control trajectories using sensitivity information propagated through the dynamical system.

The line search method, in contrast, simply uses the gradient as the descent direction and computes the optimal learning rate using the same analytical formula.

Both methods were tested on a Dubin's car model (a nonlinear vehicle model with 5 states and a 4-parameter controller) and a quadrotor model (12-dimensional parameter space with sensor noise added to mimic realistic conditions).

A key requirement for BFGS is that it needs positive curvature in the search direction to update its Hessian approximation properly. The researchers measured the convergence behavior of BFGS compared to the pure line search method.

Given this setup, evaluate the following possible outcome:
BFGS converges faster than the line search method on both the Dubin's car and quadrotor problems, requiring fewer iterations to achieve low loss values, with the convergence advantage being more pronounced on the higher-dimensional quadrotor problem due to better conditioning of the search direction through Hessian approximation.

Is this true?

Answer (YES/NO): NO